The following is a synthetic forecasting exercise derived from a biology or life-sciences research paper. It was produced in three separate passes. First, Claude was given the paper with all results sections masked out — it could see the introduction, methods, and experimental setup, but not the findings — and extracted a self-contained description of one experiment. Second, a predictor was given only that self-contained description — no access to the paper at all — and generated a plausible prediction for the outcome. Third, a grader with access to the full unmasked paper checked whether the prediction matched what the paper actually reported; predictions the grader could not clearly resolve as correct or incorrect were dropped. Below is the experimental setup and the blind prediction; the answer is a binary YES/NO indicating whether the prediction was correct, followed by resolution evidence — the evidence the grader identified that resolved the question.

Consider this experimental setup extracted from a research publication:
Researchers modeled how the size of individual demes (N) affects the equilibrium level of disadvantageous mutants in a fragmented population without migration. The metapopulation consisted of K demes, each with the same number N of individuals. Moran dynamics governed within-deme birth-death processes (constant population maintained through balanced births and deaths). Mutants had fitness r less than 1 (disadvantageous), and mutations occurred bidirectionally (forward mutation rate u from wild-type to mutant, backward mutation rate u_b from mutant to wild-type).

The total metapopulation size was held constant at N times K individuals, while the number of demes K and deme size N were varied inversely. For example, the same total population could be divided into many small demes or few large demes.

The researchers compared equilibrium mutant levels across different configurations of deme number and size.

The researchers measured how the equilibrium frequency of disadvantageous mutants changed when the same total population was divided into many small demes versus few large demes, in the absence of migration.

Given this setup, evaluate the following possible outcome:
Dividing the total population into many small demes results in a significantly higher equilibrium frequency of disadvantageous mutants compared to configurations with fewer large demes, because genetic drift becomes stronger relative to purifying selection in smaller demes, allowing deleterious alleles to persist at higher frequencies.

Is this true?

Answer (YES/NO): YES